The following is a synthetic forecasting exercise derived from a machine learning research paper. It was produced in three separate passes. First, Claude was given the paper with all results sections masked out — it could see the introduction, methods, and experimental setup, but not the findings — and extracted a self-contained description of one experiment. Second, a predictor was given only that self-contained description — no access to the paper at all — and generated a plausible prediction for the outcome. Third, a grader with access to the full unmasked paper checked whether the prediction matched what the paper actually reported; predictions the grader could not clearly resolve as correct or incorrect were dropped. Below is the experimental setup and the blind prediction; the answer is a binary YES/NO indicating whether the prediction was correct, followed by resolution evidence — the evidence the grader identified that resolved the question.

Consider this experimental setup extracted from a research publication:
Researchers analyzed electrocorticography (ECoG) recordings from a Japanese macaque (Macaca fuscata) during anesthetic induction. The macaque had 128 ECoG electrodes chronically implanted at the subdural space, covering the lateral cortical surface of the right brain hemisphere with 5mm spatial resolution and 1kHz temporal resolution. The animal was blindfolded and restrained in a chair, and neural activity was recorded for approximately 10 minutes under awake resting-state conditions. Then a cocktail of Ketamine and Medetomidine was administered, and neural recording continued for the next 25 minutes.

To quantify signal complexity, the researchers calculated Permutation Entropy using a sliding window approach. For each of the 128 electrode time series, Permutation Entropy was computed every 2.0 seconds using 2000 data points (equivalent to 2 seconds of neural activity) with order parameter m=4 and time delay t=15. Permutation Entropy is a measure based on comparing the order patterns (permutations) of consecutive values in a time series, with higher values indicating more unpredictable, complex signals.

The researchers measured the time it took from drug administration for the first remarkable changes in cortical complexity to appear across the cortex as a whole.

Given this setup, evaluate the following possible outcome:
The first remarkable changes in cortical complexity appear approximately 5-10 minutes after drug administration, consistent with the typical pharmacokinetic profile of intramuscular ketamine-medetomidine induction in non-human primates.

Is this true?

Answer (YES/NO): NO